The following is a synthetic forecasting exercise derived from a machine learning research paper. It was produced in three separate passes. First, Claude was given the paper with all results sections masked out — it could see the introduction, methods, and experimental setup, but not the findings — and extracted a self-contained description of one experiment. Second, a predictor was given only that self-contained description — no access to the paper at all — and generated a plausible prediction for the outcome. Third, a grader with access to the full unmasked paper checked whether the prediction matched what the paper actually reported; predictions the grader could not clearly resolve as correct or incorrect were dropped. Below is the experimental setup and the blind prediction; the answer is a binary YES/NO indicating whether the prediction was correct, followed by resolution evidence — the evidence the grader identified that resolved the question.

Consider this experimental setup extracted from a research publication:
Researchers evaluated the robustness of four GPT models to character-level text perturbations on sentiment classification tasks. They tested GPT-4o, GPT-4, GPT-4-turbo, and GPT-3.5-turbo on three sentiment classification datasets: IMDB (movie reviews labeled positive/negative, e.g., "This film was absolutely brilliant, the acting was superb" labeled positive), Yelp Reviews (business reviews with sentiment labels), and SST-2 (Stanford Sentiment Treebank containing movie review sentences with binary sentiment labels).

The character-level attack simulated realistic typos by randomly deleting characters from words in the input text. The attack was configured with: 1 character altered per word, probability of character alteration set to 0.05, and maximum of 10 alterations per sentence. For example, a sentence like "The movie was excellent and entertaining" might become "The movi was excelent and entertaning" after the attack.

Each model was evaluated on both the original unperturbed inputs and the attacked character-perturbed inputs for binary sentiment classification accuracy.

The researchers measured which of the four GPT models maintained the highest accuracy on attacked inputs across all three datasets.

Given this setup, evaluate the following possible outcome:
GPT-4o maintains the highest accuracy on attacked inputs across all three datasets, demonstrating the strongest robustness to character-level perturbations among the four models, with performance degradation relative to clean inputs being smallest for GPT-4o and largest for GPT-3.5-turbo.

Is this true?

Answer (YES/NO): NO